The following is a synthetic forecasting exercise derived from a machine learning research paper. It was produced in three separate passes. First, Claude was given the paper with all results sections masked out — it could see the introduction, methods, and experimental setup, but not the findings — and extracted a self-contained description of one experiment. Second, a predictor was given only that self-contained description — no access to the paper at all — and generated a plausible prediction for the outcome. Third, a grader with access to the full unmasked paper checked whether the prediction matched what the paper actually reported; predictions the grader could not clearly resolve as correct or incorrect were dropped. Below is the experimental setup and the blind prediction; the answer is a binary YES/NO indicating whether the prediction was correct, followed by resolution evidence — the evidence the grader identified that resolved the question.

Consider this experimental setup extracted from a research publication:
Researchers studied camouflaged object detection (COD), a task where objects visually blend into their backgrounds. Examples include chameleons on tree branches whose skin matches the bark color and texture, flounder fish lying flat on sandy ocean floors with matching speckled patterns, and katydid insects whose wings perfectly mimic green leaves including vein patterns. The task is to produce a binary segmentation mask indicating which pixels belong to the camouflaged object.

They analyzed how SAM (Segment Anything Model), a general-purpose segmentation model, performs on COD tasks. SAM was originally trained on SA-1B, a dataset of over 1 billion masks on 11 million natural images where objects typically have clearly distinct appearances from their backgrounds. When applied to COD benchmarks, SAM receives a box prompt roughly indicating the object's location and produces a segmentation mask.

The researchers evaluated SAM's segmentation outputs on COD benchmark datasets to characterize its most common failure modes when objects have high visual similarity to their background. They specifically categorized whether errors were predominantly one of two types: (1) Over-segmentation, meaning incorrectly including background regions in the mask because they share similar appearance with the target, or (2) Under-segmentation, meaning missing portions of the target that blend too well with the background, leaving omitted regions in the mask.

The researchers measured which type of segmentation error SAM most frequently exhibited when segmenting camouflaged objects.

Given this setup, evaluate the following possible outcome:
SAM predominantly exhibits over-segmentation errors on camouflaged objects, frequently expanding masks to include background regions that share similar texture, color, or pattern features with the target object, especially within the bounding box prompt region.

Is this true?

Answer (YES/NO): NO